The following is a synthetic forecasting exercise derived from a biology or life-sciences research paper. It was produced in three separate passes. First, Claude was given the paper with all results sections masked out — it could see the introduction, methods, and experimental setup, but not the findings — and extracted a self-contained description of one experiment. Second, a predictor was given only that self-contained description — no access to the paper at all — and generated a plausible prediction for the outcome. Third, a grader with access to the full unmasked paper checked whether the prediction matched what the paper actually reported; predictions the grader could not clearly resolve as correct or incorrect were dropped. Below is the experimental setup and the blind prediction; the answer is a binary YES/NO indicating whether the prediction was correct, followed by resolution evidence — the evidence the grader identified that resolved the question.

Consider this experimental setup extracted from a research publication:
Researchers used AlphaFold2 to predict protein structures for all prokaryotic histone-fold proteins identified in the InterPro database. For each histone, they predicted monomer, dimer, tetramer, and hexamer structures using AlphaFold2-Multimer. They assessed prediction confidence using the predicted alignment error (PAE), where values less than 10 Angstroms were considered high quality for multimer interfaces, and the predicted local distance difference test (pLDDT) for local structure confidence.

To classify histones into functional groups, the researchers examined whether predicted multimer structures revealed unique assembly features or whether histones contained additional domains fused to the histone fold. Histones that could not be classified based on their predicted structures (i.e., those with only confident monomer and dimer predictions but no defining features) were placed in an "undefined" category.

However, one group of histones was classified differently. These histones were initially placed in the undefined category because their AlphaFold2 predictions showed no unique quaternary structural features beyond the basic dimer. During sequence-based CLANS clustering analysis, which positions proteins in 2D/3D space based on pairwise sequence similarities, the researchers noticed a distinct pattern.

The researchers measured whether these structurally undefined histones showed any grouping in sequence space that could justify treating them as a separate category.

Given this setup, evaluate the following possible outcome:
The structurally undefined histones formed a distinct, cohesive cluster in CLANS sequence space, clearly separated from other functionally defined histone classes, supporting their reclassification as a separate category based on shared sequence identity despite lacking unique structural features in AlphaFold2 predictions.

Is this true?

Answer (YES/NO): NO